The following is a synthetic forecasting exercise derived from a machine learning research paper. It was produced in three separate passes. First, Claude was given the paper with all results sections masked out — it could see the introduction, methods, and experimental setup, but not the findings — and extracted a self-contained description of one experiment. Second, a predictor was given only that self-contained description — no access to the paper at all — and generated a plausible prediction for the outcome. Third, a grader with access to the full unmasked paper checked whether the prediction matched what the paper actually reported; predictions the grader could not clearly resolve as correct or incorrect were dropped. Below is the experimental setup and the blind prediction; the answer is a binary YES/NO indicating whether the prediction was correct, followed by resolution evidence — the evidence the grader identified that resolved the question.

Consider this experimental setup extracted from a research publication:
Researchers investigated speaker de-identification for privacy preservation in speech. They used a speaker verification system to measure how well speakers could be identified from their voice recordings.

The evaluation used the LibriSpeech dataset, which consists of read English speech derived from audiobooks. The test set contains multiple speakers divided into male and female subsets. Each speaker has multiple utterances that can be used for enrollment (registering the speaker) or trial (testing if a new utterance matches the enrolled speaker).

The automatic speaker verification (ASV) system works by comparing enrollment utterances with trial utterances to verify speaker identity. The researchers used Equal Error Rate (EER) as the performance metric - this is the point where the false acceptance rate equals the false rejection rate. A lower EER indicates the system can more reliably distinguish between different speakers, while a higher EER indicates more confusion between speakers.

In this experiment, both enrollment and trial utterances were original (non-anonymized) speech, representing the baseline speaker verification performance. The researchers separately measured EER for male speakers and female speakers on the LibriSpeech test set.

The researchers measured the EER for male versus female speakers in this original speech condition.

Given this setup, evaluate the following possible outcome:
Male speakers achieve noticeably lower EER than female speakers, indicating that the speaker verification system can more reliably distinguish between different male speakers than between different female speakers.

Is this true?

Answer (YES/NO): YES